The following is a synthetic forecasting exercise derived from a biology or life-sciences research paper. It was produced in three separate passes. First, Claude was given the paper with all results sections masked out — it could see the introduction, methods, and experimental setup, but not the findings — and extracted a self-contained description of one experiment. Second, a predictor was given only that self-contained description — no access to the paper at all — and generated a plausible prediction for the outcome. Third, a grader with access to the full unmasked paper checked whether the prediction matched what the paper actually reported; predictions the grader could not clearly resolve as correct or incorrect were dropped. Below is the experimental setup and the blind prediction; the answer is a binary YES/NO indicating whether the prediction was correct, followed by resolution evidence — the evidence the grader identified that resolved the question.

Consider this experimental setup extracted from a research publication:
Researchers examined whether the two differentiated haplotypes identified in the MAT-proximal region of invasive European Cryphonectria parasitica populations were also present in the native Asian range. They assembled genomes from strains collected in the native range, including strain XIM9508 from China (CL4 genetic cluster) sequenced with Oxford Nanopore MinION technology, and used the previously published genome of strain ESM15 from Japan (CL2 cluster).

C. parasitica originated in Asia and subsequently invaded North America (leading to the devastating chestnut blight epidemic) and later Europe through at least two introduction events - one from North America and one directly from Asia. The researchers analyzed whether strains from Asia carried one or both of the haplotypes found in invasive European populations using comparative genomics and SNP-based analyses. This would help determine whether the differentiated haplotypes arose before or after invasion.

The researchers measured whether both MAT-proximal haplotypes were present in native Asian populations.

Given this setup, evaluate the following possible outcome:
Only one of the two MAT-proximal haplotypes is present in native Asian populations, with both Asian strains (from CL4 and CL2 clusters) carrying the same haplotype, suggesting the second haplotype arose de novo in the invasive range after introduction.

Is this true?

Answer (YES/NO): NO